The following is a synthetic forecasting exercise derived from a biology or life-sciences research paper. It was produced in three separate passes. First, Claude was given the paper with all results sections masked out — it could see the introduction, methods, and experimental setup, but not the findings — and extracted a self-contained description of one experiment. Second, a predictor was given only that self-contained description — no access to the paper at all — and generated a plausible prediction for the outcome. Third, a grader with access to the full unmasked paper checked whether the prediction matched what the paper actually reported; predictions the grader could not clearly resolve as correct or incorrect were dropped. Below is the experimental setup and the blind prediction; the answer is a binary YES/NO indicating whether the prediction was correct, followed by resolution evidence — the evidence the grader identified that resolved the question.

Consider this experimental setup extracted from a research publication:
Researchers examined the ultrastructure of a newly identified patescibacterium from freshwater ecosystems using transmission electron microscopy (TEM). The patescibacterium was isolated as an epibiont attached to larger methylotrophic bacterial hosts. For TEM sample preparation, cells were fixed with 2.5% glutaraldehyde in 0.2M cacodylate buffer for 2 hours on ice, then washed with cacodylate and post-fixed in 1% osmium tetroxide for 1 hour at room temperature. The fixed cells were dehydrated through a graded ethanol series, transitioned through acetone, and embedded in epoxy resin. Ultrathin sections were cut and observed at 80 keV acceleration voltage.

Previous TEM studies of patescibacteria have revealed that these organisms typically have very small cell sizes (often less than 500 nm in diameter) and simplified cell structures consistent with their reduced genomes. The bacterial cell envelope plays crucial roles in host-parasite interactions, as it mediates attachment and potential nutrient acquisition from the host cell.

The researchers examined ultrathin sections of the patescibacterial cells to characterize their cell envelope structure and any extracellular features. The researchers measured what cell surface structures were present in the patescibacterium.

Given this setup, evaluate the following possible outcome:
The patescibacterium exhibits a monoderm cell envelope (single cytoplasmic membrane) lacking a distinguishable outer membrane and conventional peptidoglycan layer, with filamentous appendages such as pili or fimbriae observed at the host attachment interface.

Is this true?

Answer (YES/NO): NO